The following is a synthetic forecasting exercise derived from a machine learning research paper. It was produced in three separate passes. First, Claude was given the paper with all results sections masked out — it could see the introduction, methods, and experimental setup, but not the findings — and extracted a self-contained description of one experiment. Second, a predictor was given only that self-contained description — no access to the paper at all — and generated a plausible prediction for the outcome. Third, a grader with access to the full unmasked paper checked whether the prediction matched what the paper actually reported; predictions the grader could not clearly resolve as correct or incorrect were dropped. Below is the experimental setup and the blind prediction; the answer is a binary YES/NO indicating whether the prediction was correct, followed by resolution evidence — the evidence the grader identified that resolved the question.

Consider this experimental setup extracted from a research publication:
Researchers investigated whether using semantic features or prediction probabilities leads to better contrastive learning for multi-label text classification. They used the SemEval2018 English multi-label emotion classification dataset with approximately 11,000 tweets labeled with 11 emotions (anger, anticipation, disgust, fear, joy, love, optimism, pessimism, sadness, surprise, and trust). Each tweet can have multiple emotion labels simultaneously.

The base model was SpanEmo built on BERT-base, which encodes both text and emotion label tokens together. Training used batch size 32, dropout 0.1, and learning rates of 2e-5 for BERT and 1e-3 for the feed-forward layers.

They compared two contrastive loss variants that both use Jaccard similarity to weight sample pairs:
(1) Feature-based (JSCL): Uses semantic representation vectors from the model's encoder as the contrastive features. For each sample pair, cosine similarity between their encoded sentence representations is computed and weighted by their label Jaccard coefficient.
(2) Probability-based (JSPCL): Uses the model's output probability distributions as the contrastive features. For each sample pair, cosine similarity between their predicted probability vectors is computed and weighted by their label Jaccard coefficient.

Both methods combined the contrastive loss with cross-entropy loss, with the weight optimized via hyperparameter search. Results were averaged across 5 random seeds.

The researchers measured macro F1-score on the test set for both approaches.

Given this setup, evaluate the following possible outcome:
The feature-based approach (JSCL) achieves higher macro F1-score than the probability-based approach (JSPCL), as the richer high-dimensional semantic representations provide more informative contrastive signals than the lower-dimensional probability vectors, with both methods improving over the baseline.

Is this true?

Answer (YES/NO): YES